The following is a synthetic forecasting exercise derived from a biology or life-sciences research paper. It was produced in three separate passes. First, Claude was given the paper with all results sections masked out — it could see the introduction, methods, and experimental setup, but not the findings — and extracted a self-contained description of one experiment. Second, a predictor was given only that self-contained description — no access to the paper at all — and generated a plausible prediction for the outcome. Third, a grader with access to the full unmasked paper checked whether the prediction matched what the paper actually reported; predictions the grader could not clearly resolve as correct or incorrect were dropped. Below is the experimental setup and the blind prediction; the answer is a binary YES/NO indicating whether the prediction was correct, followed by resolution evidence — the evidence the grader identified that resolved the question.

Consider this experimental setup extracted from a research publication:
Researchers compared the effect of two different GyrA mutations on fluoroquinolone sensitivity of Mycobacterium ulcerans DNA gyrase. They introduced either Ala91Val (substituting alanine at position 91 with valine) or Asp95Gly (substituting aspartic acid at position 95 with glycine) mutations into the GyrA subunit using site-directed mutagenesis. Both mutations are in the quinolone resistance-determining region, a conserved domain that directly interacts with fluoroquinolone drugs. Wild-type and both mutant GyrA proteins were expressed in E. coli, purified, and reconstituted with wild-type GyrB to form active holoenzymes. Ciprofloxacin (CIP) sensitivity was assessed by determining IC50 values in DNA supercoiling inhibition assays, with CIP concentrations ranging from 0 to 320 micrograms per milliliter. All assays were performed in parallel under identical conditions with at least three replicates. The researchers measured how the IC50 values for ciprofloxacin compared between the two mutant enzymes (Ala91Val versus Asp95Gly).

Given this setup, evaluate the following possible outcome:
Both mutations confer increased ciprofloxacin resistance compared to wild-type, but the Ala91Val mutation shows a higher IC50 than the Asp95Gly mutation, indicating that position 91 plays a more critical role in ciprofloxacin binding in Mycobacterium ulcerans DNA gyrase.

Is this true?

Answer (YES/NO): NO